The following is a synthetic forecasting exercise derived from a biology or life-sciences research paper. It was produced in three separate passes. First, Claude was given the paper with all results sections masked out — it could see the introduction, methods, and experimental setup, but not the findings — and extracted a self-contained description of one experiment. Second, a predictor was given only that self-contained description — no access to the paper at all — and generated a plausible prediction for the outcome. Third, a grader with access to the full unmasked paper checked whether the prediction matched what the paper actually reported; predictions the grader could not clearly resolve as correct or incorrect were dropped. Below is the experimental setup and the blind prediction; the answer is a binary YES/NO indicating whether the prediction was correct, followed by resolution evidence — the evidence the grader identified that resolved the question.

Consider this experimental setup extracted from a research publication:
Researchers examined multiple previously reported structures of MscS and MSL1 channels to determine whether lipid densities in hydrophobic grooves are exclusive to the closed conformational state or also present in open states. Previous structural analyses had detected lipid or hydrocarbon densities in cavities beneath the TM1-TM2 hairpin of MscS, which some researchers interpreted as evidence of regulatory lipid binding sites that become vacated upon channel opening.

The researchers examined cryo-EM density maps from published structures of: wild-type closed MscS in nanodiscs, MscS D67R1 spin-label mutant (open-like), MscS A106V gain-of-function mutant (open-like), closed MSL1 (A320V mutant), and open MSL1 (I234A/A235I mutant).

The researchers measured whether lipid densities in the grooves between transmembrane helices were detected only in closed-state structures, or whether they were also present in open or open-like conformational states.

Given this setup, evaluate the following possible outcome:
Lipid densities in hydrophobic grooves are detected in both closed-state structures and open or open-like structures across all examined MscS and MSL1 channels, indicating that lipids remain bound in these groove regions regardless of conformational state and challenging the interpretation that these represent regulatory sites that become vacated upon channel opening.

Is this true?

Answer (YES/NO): YES